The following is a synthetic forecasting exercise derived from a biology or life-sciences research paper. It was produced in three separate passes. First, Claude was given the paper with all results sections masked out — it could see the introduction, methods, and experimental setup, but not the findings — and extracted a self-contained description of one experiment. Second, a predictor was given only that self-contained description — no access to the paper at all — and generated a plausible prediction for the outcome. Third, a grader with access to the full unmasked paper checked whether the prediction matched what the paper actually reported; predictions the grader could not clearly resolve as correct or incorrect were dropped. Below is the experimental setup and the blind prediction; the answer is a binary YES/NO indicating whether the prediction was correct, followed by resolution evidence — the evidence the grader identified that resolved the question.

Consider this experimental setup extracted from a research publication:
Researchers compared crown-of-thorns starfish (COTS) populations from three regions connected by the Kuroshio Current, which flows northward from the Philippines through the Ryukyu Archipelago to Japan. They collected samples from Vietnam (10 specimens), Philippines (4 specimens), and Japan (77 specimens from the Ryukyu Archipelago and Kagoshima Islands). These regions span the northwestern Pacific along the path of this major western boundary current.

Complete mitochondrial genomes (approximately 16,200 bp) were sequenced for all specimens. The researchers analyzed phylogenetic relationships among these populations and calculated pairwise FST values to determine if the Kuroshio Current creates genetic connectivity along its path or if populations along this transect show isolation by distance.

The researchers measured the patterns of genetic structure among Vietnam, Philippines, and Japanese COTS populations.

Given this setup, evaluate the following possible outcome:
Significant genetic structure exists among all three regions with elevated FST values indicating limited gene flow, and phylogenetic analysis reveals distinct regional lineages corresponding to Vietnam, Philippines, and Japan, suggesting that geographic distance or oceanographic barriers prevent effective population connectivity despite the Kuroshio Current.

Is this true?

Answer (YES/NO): NO